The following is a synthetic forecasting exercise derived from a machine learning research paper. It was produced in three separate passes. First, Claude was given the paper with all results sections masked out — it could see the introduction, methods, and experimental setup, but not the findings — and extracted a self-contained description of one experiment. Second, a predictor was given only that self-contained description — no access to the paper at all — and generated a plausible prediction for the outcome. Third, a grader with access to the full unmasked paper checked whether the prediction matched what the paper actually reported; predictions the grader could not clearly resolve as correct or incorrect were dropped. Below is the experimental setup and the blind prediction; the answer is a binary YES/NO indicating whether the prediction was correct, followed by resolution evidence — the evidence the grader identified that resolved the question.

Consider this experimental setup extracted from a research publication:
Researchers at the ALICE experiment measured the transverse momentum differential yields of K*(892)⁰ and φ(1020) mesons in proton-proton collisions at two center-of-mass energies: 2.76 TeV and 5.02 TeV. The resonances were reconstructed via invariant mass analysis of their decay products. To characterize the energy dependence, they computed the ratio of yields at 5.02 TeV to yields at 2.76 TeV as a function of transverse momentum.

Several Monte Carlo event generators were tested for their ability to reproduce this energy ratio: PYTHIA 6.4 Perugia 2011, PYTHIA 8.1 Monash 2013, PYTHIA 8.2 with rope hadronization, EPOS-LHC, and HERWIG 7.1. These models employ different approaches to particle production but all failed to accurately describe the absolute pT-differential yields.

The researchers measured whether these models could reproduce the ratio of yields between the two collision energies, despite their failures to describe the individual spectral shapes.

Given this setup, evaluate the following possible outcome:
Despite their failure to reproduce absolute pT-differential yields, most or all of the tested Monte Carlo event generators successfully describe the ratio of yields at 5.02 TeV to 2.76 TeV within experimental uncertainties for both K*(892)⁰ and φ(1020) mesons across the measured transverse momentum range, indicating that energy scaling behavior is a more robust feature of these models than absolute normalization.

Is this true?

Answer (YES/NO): YES